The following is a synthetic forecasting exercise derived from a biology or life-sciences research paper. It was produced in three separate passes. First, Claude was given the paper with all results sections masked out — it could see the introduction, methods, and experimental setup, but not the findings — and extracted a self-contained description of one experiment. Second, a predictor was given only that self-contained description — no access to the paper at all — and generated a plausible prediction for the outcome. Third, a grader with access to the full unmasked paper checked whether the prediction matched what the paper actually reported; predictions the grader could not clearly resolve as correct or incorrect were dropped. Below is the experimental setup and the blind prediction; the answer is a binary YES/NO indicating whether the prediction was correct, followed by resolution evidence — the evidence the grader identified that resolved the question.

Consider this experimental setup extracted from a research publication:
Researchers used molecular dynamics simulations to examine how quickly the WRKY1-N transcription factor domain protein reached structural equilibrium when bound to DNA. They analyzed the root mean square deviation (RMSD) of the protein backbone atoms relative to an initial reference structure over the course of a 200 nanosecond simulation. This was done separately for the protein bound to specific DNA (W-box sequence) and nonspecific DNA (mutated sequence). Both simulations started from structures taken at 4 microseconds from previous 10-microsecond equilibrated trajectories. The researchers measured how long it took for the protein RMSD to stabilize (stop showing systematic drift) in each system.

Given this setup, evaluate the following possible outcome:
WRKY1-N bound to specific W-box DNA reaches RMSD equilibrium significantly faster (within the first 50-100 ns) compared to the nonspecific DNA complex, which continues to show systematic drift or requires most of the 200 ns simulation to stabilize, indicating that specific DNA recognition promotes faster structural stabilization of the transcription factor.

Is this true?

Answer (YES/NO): NO